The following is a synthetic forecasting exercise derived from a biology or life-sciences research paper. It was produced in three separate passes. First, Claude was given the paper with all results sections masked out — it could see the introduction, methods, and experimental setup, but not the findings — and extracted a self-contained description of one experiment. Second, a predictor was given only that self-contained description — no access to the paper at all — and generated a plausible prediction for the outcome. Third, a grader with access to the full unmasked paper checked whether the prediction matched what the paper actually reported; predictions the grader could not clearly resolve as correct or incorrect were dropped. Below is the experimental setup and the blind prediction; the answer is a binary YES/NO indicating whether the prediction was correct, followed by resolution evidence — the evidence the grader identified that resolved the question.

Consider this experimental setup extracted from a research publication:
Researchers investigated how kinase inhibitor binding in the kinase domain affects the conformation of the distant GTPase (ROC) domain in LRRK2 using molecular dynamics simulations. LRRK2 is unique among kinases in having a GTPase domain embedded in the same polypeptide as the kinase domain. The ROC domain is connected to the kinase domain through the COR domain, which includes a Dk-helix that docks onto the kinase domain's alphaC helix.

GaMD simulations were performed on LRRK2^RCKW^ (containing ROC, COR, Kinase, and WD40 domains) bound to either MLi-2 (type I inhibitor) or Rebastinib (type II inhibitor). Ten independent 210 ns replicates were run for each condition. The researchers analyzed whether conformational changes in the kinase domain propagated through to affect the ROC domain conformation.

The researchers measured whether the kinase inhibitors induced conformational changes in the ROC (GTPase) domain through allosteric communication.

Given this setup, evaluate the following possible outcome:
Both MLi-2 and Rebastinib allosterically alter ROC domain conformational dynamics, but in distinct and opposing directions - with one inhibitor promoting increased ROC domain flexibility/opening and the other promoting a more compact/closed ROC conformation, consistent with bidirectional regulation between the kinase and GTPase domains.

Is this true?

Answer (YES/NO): YES